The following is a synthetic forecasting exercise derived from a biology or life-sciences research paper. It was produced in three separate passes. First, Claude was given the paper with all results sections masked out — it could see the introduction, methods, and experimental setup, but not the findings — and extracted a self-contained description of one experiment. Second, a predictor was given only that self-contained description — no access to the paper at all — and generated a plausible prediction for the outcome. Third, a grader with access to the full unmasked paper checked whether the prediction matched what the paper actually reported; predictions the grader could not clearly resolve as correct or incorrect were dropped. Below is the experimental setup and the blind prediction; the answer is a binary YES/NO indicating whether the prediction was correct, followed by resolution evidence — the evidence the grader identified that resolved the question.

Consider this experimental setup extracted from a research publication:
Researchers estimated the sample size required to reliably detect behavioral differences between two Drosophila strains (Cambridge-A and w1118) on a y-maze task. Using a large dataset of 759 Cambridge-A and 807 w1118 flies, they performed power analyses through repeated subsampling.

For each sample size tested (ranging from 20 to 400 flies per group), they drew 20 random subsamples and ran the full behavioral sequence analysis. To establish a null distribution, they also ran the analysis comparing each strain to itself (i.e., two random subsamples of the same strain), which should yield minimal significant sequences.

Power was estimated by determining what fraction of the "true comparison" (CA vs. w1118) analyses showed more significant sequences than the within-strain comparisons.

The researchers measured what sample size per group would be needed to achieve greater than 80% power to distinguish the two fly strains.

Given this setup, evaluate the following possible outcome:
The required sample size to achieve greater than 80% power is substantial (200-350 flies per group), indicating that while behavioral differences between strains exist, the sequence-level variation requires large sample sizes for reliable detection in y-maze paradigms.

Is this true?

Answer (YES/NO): NO